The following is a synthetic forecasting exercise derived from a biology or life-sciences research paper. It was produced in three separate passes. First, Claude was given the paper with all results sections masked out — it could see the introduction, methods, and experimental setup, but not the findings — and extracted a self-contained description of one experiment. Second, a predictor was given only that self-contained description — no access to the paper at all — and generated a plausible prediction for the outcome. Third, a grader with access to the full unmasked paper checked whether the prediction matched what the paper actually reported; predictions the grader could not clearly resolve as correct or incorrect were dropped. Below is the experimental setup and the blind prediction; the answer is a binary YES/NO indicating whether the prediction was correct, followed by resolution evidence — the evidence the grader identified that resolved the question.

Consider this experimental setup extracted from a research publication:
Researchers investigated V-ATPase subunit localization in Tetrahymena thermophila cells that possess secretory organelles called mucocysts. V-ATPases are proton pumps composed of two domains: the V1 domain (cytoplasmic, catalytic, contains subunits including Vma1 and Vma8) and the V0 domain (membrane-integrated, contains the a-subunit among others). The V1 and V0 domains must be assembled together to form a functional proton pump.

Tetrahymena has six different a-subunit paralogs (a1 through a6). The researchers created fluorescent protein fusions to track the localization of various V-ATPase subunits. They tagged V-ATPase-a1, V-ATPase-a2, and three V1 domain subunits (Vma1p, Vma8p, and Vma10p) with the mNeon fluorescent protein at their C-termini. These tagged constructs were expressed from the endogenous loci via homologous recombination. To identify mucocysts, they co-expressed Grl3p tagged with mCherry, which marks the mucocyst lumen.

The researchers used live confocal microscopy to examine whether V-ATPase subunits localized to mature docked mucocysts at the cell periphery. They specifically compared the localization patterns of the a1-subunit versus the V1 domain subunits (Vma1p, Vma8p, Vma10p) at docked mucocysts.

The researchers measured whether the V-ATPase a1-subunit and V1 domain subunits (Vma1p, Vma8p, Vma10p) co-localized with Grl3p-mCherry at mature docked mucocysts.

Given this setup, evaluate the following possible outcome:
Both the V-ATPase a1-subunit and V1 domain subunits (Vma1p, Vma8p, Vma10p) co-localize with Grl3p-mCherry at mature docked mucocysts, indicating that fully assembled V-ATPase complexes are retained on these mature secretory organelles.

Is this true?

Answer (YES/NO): NO